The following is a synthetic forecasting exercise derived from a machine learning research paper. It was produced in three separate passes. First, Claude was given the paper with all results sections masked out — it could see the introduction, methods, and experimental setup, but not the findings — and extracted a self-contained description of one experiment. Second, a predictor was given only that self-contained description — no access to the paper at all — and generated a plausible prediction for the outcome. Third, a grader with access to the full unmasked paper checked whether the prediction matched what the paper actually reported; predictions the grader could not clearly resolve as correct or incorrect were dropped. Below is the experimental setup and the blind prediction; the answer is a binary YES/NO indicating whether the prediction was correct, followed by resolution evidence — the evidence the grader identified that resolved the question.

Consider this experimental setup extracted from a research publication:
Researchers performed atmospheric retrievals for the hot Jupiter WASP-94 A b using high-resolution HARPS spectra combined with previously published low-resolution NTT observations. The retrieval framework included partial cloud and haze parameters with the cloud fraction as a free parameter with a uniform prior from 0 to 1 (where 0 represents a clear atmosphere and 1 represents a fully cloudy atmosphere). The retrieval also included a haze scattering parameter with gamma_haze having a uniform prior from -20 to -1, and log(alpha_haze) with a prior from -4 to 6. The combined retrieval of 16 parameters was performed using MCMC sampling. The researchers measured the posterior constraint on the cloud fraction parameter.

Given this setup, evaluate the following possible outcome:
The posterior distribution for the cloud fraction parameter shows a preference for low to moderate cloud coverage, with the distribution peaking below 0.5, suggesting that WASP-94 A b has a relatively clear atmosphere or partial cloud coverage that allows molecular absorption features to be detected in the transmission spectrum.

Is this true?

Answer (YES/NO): NO